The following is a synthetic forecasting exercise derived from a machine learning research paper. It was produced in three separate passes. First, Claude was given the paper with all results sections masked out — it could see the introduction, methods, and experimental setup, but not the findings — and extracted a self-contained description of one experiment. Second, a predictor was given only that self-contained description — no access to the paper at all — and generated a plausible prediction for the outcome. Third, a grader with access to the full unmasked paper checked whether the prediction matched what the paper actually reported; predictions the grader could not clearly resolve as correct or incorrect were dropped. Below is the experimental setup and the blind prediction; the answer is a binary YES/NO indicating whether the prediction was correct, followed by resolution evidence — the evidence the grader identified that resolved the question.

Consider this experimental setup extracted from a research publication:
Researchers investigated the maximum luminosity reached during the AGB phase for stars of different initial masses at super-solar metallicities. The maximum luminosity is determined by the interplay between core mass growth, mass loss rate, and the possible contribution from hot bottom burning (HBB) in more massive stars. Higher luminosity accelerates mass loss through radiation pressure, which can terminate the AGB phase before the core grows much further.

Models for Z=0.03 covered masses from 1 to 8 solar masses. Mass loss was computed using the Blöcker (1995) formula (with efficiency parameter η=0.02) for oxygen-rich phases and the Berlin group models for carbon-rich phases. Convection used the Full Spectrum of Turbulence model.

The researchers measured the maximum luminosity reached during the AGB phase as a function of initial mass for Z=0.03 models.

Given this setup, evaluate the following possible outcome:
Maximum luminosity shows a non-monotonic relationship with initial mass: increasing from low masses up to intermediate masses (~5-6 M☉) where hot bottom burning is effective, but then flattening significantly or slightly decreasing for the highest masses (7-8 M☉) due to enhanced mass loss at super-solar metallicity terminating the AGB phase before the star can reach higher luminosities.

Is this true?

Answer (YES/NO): NO